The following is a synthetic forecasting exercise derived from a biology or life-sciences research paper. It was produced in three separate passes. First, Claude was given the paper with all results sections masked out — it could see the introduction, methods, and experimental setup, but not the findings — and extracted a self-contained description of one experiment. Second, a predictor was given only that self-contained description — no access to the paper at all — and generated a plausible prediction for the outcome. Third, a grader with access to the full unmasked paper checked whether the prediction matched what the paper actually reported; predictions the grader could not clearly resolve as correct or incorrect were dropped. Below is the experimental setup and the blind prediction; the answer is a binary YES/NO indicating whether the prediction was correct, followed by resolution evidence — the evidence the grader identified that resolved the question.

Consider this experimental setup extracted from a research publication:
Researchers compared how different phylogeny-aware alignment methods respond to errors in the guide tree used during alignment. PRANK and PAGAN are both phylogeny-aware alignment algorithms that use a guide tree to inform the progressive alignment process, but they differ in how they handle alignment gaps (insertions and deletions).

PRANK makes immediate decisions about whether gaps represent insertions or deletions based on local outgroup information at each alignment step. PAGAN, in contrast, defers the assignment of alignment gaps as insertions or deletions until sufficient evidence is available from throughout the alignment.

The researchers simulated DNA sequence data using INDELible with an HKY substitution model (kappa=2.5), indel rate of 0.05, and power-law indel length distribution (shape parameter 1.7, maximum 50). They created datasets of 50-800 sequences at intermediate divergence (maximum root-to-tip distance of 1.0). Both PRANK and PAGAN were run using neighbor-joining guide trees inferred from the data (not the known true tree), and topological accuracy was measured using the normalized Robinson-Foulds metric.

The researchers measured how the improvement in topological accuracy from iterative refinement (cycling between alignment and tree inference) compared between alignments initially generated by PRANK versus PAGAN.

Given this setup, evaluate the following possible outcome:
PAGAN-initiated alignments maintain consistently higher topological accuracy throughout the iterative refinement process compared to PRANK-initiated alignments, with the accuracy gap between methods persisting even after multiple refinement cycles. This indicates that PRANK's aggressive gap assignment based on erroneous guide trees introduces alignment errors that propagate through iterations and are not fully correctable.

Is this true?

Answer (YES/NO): NO